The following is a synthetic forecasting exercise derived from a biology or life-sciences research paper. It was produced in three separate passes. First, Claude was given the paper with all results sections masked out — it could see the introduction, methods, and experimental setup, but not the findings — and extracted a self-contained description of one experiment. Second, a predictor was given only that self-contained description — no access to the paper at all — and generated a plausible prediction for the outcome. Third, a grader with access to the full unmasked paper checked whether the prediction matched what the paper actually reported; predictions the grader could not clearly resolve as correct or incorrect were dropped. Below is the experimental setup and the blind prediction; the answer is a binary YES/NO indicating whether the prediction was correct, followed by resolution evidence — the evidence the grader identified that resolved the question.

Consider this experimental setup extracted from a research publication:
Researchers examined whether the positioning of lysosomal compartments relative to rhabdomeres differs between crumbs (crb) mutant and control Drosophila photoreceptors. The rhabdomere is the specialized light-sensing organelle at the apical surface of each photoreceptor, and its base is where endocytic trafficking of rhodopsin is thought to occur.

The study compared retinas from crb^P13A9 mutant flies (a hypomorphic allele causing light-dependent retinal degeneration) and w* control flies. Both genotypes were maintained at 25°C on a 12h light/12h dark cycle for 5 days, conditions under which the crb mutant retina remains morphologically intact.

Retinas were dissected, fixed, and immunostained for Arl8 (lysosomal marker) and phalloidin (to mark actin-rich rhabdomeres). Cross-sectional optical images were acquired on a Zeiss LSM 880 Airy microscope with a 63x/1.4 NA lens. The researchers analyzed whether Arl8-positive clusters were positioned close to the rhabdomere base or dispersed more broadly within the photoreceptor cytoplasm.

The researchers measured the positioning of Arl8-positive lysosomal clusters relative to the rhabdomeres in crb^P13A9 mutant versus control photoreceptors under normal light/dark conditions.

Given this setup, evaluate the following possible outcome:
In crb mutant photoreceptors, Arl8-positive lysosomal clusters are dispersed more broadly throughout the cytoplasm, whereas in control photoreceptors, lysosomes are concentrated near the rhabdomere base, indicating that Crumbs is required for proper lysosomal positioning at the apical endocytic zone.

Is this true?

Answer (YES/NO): YES